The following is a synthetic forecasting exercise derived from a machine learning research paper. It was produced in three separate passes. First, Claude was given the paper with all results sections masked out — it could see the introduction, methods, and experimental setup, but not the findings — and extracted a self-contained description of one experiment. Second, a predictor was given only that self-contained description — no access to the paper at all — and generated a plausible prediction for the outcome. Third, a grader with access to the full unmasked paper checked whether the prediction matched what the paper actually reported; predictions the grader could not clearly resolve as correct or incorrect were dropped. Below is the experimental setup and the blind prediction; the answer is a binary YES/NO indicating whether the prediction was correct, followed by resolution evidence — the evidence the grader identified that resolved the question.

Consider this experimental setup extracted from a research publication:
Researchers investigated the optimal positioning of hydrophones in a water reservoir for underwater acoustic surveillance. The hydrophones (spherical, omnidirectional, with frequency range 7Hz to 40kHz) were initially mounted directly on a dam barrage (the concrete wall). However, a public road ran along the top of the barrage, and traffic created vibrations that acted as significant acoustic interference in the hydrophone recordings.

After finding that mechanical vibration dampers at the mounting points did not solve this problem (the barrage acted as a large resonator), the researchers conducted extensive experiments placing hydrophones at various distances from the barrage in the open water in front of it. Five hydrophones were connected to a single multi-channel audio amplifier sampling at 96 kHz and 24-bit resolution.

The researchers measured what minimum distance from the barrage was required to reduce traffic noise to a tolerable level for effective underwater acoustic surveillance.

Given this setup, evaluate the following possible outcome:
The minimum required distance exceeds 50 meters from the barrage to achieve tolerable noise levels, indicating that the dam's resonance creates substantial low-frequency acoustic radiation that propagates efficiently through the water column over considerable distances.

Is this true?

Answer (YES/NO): NO